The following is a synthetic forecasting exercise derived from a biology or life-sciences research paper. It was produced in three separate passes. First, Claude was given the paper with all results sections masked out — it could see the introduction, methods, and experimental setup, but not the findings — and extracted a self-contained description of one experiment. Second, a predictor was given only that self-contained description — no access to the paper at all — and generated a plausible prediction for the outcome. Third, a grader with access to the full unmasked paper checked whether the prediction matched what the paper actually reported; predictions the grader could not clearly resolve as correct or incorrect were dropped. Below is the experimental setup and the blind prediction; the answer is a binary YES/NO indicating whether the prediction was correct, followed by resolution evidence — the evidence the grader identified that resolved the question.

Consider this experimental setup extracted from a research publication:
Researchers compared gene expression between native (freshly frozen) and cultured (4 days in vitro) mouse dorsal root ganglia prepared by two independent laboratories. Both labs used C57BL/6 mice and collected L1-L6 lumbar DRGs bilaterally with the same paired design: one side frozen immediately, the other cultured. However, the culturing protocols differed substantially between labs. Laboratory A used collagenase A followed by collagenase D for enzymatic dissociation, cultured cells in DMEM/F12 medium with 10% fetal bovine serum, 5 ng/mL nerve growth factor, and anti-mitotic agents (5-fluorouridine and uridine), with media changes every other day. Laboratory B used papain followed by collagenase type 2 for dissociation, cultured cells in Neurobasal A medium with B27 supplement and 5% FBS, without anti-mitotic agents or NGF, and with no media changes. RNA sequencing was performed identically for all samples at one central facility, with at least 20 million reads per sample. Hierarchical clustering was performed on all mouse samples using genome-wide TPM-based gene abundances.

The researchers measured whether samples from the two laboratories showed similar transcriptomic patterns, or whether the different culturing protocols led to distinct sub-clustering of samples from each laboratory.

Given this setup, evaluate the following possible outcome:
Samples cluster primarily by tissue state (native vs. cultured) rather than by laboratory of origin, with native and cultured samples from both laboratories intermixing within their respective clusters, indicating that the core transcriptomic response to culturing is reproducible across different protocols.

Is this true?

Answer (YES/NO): NO